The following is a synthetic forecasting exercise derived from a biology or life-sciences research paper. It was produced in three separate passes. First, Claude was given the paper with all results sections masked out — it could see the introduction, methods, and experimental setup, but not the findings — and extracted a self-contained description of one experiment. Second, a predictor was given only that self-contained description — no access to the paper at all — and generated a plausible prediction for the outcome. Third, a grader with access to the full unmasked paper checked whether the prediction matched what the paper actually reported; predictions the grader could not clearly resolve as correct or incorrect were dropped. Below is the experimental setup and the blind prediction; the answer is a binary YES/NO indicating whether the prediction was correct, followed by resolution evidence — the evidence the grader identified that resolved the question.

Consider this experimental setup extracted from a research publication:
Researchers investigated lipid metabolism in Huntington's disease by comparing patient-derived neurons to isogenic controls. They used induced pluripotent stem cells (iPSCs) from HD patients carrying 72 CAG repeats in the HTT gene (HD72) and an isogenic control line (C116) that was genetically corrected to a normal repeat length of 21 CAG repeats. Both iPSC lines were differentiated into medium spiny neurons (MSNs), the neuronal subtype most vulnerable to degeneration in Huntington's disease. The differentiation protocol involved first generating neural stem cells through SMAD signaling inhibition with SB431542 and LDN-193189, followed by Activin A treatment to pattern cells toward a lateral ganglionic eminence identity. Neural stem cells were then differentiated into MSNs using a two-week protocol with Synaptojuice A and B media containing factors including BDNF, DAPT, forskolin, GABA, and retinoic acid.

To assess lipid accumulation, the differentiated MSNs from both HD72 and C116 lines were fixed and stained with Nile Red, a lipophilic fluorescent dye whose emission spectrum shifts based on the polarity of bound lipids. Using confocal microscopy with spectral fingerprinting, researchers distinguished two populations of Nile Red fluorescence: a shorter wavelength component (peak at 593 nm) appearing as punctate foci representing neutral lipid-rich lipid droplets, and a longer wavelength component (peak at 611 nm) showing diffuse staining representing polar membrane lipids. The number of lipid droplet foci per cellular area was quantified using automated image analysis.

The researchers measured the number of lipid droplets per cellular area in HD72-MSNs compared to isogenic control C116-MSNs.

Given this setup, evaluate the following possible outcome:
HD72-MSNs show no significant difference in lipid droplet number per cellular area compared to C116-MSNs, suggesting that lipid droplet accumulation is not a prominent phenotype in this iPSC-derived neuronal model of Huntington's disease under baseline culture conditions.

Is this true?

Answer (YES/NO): NO